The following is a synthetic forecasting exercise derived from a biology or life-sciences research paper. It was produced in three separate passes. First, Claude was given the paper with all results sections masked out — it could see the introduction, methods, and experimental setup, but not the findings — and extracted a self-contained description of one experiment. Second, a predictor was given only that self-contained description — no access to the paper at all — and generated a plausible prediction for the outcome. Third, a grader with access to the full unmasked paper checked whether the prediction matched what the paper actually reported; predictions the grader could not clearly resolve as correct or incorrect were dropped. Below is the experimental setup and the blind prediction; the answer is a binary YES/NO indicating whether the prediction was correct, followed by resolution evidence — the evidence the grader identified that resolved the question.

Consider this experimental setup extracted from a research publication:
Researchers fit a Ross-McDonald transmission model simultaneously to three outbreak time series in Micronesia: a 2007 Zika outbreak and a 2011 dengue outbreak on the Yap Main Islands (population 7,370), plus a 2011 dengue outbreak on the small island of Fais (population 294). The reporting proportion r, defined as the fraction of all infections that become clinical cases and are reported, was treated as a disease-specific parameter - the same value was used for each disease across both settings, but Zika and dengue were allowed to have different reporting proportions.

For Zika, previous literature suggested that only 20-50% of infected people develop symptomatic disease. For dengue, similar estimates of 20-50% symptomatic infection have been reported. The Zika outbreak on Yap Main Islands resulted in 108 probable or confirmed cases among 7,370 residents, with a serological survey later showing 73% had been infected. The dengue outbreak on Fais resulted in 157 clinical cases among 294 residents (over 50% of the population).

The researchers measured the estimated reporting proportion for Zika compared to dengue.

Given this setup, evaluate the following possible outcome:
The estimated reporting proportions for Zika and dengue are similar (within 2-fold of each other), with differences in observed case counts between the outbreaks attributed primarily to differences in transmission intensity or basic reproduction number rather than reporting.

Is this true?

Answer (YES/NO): NO